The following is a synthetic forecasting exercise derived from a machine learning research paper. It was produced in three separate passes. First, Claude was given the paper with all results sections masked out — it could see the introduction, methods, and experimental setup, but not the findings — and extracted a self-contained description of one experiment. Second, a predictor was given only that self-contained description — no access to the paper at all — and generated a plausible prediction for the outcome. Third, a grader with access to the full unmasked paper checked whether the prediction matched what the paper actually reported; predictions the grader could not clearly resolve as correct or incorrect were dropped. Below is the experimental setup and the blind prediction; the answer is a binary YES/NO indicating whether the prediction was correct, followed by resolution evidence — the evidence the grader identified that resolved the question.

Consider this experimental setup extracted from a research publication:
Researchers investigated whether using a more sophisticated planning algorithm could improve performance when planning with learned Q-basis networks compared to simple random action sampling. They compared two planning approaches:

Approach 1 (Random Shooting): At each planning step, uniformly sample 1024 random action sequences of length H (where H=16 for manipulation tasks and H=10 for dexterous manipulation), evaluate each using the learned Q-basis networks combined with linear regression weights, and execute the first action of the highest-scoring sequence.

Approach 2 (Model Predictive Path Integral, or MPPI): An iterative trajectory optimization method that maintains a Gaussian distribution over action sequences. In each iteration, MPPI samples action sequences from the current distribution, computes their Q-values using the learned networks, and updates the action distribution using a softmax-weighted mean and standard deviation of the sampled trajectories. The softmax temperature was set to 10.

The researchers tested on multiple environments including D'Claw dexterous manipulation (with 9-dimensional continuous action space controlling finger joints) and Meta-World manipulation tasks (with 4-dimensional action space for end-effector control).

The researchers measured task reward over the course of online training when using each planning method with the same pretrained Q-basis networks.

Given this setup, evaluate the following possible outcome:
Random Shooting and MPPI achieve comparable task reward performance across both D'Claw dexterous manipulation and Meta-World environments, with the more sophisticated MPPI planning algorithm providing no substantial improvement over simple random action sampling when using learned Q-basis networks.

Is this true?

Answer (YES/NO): NO